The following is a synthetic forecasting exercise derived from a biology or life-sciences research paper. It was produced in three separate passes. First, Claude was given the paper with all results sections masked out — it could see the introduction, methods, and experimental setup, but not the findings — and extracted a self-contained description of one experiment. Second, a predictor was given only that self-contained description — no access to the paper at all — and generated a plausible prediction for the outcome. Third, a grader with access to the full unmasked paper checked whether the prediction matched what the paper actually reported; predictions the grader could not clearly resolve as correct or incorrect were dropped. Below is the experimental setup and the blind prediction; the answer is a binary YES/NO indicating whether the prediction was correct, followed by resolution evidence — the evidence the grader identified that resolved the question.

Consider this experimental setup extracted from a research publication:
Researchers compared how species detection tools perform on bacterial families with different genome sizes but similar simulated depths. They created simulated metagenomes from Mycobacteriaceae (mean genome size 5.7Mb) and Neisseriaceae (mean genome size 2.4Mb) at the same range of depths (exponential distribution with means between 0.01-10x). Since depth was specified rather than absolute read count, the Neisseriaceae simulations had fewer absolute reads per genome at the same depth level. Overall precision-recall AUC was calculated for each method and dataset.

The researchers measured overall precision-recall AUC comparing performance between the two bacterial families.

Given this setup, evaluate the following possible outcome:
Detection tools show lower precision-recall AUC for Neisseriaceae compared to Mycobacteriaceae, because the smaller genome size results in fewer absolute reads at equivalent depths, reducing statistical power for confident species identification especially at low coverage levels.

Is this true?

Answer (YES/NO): NO